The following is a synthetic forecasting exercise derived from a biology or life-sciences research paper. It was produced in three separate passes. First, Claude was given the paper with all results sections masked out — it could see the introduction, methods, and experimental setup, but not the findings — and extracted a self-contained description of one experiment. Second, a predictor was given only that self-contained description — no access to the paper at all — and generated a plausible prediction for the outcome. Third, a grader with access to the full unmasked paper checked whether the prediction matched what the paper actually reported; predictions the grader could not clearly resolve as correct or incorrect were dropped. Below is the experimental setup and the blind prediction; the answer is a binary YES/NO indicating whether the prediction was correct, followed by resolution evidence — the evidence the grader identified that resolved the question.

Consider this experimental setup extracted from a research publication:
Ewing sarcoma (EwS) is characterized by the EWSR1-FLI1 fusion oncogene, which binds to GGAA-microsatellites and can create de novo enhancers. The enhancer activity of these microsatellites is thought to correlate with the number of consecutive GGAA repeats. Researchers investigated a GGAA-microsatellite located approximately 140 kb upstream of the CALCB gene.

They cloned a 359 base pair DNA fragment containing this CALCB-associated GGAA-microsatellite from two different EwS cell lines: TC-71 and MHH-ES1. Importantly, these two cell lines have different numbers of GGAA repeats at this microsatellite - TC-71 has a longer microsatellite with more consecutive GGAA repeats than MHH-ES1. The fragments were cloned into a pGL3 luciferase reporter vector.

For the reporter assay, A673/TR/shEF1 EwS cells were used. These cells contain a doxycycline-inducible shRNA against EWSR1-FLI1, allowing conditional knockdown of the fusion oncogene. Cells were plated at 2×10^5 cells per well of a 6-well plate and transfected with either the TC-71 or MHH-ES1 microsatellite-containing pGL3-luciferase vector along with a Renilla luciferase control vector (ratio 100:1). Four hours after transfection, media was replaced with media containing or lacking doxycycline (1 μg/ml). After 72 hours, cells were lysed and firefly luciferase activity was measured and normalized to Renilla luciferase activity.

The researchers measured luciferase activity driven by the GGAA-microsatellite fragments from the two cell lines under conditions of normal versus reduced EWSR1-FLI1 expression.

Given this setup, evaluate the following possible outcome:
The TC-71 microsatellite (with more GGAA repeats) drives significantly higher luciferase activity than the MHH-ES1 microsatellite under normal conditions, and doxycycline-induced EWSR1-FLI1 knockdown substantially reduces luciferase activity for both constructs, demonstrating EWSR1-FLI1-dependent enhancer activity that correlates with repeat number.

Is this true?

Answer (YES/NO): YES